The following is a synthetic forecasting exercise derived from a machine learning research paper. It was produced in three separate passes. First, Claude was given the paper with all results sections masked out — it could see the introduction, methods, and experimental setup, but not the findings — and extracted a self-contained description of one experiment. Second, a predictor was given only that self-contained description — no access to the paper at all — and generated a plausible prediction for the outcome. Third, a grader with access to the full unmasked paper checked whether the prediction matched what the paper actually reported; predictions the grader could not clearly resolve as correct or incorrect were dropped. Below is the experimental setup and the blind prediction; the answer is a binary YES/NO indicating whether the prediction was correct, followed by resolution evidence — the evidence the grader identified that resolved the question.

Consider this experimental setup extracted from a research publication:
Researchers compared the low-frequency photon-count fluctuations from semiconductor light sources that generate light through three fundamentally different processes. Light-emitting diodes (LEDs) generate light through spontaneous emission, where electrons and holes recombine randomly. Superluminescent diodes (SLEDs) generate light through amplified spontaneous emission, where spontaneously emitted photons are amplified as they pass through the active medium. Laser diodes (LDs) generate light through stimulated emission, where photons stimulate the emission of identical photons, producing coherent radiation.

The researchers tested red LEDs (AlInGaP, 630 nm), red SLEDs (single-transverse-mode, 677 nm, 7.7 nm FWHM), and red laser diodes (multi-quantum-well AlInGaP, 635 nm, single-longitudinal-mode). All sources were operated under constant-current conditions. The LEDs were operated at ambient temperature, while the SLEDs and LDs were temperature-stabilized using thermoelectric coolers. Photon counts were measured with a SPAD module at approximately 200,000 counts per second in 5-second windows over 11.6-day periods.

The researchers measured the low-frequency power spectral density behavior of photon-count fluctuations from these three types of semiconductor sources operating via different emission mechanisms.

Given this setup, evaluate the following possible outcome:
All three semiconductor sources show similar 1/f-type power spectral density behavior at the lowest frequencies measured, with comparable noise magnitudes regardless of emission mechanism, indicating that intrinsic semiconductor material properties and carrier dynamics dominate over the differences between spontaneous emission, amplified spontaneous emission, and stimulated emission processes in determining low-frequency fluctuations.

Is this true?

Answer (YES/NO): NO